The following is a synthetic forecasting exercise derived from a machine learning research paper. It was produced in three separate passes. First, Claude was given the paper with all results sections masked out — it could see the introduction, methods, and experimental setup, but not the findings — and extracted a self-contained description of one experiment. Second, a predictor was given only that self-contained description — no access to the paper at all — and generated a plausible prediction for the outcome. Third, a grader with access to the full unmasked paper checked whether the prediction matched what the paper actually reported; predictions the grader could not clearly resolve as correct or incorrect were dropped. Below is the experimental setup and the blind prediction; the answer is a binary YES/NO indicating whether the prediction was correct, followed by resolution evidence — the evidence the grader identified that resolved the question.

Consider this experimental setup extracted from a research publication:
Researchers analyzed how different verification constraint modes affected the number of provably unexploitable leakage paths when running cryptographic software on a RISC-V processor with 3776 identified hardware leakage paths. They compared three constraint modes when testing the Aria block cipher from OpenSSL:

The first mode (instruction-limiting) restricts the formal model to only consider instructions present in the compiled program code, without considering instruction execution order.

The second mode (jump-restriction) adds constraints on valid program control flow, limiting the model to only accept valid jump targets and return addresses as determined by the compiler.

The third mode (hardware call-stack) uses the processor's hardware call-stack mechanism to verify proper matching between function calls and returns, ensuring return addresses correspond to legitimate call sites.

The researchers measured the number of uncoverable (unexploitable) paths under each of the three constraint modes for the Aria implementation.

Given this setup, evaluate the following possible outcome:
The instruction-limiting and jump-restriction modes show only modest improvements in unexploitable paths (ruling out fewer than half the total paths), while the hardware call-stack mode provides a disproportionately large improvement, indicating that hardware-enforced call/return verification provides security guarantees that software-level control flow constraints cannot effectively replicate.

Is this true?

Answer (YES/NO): NO